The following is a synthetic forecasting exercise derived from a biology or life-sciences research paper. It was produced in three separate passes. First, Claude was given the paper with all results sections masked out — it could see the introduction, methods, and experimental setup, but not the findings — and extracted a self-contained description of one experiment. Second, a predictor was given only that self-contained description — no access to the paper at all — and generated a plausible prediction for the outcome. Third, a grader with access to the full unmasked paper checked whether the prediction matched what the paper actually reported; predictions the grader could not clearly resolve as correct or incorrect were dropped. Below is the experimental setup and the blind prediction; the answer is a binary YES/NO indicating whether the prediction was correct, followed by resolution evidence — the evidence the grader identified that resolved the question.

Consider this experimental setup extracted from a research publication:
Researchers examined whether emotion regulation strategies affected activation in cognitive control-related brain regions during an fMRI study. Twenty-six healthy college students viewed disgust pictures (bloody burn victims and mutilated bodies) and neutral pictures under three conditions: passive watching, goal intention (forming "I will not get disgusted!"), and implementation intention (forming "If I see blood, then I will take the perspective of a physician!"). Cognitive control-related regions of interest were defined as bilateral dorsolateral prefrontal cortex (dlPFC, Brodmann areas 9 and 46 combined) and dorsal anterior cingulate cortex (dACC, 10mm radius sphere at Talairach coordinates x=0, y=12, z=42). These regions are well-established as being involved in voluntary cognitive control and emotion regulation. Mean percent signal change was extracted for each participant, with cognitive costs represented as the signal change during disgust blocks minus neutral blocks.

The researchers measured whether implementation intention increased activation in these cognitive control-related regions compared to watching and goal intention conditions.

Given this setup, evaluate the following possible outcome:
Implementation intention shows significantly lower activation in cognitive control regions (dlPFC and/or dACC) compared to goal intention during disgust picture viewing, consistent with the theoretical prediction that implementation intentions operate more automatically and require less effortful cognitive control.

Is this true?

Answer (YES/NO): NO